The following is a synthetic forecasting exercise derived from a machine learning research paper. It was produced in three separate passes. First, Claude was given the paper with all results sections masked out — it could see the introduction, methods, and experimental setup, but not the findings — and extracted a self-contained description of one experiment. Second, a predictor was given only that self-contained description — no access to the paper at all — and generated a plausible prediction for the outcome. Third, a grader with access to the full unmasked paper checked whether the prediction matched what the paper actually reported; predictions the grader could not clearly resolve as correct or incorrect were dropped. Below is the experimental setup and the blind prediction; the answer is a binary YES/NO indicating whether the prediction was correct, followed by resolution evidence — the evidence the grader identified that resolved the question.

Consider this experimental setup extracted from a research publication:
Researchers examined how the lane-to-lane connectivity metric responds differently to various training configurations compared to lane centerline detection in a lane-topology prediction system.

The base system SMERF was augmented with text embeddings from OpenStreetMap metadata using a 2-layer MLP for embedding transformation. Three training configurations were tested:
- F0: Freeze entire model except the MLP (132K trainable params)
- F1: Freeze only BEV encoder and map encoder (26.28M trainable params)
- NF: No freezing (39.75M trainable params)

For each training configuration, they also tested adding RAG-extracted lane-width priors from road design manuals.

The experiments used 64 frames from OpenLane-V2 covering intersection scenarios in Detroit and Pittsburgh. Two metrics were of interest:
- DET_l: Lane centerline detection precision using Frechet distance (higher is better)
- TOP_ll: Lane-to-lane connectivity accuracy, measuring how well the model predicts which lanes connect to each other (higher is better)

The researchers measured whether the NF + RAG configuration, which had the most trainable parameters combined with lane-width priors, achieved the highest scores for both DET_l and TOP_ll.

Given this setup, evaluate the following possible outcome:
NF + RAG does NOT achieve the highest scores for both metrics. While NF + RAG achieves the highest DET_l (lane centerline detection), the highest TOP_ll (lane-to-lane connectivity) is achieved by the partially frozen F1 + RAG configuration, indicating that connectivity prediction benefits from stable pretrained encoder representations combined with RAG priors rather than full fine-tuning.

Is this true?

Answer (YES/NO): NO